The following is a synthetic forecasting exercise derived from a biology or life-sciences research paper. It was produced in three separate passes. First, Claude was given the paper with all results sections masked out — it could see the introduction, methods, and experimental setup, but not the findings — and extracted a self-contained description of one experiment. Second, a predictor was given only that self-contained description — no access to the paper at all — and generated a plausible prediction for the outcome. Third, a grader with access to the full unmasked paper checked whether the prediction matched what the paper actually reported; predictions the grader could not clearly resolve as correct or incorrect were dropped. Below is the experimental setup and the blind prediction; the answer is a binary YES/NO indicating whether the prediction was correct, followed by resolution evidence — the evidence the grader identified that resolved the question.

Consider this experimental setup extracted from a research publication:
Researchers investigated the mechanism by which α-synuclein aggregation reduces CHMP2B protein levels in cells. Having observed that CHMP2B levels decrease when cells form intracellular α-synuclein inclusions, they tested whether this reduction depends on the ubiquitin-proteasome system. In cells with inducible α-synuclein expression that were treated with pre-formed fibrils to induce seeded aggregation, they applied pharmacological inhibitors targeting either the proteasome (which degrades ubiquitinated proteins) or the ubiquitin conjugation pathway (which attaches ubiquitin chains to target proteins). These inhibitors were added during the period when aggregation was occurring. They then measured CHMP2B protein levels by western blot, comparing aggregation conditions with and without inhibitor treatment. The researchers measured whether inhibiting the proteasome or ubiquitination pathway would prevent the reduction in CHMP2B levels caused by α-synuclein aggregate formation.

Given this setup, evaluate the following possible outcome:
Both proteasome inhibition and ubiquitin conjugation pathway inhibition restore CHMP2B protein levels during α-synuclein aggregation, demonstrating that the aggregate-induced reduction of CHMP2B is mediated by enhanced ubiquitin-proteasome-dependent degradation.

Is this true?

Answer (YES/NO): YES